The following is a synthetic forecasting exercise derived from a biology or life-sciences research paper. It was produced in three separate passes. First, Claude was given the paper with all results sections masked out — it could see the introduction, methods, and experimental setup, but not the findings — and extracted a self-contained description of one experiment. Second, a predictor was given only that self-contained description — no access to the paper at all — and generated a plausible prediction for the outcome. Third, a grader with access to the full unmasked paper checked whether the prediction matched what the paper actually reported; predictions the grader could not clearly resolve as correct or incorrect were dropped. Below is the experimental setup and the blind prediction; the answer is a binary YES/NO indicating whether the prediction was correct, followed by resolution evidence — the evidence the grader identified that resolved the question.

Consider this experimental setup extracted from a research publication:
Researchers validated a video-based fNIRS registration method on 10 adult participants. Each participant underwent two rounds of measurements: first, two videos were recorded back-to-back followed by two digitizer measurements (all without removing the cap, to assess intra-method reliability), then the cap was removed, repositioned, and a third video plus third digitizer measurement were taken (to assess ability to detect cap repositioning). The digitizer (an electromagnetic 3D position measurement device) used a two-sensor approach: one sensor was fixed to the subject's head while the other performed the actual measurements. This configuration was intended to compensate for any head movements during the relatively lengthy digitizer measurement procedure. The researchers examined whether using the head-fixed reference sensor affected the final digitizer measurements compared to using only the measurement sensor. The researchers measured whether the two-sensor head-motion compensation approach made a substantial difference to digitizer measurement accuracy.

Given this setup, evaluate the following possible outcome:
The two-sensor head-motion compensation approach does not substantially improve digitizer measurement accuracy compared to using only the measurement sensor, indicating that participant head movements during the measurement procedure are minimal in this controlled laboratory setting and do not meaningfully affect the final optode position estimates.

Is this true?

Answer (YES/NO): YES